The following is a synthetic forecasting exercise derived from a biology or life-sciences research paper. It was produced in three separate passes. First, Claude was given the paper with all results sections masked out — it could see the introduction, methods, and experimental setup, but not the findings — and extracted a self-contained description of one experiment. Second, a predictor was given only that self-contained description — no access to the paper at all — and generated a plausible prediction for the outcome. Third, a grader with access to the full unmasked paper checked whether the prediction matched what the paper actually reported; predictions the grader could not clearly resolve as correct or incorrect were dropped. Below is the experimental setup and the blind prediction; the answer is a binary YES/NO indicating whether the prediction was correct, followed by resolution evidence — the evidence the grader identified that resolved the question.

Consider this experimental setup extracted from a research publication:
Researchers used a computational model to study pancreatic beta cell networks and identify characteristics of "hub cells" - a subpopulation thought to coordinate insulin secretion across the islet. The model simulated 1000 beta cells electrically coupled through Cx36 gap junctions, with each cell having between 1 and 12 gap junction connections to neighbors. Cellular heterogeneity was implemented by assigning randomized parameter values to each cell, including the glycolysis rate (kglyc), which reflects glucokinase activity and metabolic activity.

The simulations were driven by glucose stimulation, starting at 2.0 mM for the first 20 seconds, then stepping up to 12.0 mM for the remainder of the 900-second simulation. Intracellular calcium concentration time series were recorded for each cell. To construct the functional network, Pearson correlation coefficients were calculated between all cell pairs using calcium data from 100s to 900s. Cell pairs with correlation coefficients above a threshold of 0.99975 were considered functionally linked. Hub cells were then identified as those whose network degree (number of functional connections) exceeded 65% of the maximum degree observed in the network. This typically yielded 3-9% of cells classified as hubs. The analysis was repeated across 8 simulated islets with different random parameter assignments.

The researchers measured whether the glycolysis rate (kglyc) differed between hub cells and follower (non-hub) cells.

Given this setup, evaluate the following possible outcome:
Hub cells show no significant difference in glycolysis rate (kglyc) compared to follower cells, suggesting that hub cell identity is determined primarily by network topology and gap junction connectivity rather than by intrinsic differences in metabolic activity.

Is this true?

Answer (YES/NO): NO